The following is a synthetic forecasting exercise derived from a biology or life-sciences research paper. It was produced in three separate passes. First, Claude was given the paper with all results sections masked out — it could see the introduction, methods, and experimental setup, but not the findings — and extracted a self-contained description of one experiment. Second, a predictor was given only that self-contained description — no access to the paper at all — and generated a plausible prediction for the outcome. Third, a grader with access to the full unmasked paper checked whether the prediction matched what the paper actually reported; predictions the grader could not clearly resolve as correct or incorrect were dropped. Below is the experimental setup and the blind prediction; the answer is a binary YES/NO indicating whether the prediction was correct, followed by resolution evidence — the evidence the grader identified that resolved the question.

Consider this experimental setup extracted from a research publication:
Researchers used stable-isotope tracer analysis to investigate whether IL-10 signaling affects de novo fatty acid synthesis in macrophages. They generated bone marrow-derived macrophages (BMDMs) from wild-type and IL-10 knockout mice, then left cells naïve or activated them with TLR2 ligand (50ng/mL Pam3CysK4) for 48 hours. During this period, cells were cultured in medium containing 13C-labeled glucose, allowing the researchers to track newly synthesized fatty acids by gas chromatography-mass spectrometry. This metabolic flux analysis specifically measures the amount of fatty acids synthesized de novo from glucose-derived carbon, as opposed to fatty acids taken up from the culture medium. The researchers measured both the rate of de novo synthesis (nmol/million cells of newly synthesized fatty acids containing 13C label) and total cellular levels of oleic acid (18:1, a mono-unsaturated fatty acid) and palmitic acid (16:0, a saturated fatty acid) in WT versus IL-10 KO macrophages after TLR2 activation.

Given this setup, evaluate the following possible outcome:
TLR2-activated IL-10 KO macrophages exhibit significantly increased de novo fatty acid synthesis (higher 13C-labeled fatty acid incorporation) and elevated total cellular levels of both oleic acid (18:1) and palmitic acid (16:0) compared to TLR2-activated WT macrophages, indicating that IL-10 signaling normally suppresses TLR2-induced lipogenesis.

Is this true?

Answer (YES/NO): NO